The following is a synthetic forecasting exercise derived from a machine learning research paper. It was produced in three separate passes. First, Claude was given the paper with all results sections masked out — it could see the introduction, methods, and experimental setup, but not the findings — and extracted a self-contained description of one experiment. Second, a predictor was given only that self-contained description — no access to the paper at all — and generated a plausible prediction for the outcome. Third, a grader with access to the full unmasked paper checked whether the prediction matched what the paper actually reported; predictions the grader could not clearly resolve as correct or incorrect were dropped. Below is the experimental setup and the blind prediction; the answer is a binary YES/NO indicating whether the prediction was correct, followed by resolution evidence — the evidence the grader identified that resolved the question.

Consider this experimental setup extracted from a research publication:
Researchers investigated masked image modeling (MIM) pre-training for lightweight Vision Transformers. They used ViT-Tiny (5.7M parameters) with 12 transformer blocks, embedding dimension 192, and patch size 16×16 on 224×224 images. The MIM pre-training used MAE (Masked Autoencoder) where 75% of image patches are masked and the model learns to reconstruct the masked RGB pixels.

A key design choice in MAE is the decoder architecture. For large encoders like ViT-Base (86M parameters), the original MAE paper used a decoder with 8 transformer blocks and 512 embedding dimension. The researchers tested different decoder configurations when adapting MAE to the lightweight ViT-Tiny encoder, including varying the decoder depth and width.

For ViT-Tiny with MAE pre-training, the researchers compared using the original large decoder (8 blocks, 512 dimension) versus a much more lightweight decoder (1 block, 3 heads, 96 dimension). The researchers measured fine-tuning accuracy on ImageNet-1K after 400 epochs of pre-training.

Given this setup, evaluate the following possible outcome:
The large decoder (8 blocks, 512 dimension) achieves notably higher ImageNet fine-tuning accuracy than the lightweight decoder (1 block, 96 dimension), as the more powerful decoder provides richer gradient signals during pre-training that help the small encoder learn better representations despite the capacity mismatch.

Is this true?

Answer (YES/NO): NO